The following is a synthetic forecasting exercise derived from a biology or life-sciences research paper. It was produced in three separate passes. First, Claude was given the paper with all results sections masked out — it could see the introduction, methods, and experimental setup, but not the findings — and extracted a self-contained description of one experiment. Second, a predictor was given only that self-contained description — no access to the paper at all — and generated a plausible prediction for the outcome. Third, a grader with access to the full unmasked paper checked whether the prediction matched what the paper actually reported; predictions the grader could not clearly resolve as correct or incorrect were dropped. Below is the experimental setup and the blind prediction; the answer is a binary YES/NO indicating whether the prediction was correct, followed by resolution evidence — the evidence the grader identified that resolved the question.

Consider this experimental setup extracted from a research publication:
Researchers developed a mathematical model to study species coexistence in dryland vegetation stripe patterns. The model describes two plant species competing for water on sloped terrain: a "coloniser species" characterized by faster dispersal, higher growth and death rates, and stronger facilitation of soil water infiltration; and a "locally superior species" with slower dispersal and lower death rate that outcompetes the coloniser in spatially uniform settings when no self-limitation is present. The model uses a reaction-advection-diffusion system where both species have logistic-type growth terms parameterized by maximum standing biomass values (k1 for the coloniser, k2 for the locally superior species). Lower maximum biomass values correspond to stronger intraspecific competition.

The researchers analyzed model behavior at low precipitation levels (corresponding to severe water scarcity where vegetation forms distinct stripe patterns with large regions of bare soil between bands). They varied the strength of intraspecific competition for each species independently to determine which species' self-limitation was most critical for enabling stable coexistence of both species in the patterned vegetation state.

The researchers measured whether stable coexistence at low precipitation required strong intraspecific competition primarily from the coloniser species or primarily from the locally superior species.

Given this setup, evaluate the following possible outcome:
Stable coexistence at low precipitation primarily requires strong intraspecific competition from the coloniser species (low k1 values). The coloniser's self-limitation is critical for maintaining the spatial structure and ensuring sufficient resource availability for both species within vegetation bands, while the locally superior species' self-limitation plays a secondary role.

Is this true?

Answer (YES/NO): YES